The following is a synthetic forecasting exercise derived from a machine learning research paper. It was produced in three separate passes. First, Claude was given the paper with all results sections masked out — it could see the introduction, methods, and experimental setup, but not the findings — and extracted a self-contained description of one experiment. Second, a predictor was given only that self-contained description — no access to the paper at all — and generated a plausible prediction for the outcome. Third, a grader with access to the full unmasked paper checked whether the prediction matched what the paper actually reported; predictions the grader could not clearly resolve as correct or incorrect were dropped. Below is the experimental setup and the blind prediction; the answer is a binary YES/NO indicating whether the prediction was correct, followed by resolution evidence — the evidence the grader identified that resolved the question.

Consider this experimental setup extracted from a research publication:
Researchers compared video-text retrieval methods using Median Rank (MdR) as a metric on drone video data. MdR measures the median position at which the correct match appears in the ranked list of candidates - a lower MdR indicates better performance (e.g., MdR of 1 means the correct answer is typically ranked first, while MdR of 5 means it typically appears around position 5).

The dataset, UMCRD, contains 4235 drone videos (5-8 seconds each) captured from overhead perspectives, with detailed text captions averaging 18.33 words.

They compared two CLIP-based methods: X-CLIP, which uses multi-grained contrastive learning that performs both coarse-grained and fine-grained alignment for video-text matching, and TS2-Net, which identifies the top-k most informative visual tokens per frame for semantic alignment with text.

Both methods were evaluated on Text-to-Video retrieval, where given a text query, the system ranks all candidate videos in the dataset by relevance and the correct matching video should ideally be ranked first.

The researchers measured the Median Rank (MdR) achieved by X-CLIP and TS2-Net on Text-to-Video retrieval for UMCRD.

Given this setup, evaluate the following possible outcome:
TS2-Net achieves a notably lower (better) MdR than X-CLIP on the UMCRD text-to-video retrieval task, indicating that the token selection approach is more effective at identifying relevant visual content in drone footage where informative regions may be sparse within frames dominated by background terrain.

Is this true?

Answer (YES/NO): NO